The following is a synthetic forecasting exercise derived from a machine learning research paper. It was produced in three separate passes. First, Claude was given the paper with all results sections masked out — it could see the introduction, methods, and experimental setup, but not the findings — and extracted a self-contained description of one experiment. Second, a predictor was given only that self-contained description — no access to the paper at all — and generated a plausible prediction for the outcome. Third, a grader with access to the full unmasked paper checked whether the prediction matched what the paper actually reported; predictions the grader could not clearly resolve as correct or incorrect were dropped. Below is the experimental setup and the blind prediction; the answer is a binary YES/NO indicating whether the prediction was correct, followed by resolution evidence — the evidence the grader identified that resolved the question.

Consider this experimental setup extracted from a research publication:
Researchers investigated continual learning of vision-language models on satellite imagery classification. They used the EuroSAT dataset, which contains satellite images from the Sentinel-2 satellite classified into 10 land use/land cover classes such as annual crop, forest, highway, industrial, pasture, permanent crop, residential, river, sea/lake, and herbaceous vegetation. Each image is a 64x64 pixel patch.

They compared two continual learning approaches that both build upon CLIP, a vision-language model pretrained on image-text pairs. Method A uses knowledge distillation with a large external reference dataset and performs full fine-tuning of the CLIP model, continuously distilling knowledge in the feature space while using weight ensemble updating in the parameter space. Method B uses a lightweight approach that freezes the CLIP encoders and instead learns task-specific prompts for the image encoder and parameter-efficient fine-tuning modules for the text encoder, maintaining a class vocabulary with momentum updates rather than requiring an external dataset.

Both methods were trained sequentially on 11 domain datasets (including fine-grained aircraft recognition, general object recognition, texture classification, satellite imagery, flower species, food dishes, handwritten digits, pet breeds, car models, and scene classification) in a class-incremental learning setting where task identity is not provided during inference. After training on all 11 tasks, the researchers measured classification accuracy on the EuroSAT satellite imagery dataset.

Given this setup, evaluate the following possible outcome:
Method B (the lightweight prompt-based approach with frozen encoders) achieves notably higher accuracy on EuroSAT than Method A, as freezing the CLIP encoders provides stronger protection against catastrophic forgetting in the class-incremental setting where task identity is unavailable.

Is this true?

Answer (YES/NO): NO